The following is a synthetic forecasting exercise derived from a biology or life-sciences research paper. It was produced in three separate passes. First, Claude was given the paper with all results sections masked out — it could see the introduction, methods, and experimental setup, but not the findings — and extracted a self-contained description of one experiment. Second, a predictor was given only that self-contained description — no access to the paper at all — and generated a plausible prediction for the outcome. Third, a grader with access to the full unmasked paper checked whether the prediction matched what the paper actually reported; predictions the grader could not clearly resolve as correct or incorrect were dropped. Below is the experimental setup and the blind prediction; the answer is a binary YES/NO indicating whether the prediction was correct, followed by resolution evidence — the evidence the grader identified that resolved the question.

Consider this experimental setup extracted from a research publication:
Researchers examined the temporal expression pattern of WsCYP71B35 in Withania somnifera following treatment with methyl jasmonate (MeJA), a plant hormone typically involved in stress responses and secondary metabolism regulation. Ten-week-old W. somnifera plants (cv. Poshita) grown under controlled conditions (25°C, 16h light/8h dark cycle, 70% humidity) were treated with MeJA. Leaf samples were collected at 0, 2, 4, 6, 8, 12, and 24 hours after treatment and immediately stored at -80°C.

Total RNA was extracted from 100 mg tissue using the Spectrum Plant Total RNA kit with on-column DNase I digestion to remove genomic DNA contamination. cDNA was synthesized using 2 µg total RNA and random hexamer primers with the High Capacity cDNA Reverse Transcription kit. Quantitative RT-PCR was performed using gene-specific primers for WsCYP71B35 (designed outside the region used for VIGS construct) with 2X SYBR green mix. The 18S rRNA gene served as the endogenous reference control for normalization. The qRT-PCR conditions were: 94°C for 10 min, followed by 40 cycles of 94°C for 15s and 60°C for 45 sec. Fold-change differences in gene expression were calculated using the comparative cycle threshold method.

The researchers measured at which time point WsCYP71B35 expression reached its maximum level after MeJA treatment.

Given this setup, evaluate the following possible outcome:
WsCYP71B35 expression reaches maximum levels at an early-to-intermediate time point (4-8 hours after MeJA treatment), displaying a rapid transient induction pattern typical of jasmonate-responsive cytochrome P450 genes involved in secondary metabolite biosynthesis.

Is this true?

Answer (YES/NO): YES